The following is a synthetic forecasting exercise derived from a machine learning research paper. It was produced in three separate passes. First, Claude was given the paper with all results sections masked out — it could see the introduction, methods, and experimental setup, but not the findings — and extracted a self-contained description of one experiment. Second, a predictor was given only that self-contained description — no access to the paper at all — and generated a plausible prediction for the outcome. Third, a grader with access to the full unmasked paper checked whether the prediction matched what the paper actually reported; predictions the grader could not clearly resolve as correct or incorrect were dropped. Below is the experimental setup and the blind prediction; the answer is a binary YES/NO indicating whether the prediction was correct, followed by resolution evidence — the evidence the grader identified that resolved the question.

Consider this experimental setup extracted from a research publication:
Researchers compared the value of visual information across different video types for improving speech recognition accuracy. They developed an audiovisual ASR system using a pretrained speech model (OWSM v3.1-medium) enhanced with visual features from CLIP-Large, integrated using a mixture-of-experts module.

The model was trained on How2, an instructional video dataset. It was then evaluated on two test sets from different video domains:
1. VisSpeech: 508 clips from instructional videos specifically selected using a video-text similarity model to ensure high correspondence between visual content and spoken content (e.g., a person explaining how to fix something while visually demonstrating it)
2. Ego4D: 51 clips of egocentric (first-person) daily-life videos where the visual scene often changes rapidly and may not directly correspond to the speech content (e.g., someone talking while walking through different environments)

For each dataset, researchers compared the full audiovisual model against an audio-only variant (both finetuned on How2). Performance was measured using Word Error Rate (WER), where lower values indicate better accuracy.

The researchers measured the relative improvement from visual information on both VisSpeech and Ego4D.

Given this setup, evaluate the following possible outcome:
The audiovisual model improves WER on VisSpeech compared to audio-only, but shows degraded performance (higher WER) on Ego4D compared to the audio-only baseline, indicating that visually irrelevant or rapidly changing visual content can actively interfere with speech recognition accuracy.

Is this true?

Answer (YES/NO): NO